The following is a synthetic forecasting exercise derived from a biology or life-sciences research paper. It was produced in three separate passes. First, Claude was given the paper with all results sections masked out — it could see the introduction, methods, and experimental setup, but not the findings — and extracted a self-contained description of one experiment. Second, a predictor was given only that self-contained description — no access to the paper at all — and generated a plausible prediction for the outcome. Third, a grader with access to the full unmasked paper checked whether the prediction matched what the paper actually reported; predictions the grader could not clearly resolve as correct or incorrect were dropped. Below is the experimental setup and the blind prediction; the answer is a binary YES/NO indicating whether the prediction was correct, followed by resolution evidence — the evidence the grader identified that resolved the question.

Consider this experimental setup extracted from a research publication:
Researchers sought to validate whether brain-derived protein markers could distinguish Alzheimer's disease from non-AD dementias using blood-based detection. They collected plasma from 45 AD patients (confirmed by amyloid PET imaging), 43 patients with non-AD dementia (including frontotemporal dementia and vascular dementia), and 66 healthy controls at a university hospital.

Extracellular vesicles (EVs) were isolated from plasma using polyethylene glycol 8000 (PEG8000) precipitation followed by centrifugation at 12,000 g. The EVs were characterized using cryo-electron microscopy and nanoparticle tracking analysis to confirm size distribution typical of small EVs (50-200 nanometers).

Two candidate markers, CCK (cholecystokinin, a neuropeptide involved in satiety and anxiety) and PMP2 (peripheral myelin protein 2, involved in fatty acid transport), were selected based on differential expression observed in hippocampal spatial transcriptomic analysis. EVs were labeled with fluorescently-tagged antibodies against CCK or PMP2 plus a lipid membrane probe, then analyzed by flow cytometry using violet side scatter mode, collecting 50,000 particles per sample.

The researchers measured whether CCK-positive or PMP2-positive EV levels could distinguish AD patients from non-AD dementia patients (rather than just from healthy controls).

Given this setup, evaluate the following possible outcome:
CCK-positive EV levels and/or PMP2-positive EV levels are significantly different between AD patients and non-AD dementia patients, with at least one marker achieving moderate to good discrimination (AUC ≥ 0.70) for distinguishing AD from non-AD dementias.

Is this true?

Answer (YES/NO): YES